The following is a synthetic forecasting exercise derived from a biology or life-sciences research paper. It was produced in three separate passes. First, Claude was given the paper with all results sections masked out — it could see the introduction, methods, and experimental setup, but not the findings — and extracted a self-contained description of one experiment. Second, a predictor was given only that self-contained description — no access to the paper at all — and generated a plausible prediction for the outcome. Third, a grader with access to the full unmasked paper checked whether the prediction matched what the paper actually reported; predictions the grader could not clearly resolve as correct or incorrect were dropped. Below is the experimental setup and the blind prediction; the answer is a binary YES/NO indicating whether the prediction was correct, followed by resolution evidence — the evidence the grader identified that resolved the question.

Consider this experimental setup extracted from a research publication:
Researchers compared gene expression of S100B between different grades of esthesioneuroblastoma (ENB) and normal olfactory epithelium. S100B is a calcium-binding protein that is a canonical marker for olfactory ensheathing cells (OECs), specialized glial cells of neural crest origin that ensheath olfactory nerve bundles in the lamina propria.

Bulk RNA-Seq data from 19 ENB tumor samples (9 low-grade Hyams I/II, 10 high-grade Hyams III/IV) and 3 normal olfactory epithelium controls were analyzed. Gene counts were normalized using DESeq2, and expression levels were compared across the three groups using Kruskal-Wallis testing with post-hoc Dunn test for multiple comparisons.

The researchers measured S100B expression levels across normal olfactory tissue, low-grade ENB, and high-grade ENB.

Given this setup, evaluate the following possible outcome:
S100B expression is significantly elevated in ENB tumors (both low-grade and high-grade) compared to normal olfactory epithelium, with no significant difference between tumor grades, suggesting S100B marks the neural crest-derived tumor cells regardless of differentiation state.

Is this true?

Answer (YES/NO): NO